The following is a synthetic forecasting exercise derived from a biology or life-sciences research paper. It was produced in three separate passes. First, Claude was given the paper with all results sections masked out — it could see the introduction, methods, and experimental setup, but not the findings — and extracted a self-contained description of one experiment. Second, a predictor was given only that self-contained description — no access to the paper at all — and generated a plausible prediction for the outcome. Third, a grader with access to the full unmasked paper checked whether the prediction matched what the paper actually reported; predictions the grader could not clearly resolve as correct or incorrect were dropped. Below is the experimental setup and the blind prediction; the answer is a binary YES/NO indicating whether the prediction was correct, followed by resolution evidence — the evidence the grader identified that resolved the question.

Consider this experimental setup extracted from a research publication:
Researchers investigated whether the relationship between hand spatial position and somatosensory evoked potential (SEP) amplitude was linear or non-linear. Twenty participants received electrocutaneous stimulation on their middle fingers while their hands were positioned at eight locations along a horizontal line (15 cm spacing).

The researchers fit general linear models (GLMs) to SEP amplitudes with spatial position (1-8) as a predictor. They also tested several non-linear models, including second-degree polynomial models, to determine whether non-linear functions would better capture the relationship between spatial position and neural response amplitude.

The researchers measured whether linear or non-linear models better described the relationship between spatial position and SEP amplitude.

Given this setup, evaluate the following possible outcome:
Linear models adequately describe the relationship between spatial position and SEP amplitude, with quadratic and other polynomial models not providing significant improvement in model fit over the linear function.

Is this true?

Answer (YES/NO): YES